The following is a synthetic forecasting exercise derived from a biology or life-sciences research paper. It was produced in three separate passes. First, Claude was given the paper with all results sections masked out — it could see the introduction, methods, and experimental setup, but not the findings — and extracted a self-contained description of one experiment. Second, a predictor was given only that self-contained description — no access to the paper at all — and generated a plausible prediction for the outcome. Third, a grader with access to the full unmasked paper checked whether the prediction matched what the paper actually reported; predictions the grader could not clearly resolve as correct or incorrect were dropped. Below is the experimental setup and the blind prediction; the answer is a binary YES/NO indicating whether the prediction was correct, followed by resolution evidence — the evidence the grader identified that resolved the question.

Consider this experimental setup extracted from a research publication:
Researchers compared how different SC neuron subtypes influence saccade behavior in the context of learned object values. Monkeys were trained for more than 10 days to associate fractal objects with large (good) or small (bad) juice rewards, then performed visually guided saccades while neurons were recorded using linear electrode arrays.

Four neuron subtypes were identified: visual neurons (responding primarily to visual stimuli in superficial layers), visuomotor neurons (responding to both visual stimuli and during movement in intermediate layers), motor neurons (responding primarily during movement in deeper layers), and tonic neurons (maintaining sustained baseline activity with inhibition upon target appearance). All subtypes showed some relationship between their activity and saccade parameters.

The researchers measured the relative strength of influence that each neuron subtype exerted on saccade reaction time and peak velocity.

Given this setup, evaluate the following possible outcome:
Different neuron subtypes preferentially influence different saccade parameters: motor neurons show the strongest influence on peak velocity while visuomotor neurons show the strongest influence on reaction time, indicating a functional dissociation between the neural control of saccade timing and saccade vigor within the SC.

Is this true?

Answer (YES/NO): NO